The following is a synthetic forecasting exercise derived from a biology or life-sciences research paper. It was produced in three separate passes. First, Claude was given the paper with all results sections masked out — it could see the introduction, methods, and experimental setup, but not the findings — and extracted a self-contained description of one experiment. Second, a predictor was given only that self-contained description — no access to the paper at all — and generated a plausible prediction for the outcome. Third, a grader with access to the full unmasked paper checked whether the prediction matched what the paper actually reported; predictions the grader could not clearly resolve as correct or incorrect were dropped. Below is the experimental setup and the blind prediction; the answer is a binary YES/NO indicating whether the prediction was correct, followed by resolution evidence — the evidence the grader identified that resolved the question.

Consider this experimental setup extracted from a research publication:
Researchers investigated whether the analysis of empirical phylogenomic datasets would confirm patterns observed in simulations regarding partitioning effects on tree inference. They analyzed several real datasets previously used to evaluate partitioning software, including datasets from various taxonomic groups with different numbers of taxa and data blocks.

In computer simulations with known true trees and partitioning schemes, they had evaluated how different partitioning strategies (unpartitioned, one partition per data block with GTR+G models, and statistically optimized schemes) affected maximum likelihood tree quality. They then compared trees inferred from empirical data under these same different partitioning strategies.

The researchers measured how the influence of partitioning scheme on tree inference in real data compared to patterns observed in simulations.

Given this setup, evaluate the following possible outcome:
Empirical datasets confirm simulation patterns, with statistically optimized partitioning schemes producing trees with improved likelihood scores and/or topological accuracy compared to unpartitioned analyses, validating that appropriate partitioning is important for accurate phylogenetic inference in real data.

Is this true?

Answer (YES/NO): NO